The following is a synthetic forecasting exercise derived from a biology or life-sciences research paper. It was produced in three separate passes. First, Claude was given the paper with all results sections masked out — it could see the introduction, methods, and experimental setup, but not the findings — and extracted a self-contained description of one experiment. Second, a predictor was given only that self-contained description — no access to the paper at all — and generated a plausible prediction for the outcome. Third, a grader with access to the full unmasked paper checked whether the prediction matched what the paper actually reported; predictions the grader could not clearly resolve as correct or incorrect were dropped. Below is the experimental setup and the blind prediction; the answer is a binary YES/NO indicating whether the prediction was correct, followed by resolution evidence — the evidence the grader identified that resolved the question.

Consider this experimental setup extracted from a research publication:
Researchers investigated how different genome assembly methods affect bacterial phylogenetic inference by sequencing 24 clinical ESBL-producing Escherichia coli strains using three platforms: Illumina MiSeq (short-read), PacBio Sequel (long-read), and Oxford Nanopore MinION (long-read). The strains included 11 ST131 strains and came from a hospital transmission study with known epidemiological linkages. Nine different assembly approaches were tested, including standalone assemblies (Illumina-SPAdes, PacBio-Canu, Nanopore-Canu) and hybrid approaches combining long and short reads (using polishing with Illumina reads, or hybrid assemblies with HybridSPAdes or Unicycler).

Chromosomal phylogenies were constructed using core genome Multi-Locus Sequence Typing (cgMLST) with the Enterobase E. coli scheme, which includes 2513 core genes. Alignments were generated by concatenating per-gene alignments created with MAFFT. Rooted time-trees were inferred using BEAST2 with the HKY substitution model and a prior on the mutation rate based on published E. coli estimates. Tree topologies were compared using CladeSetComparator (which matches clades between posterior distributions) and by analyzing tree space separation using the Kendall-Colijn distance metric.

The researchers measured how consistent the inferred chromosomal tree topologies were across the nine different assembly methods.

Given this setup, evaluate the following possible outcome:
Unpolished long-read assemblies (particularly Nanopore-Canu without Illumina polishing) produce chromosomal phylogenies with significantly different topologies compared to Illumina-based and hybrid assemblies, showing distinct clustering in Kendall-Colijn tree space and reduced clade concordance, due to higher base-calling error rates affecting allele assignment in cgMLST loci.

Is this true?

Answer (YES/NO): YES